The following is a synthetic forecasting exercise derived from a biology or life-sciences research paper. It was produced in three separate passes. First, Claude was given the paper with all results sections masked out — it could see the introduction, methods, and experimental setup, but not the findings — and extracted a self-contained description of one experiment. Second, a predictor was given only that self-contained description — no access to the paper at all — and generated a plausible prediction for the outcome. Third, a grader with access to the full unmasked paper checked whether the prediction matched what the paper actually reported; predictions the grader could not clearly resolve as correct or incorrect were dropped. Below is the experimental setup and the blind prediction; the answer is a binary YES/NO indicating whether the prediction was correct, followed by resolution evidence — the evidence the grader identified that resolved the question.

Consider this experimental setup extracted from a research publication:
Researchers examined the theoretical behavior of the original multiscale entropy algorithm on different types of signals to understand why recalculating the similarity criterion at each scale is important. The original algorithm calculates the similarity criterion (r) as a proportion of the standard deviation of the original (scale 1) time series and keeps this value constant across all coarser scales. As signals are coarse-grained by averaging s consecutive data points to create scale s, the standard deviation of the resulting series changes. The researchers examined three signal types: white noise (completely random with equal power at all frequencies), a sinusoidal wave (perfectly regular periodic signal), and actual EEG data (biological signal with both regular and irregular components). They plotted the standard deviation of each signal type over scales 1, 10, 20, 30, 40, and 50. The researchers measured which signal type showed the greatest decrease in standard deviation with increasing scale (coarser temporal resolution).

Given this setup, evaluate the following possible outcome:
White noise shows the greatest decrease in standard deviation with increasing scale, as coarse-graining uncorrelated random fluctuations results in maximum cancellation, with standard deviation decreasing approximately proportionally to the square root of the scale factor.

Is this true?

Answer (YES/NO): YES